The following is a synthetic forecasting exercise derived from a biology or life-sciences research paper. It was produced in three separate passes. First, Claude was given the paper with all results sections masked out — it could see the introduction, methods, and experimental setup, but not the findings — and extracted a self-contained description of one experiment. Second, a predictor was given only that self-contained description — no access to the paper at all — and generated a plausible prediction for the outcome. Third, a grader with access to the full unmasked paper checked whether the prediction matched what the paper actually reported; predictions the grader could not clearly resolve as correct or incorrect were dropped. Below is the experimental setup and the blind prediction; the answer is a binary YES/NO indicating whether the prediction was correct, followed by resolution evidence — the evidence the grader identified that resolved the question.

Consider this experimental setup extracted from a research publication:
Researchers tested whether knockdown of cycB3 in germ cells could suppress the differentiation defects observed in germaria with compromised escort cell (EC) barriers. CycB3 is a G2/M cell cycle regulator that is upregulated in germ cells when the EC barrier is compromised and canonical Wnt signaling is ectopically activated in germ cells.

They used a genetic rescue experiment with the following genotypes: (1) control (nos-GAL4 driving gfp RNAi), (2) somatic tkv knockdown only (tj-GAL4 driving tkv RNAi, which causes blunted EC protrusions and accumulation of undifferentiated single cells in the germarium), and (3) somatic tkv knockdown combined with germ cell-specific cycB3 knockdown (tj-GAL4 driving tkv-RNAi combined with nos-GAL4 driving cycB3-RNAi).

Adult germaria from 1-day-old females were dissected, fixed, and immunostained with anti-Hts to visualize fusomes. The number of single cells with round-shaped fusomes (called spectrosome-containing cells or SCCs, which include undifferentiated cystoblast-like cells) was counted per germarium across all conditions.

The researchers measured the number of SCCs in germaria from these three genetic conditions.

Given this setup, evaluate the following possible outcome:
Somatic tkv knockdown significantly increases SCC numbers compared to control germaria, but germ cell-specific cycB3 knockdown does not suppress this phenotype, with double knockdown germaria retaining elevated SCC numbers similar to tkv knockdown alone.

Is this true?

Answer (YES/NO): NO